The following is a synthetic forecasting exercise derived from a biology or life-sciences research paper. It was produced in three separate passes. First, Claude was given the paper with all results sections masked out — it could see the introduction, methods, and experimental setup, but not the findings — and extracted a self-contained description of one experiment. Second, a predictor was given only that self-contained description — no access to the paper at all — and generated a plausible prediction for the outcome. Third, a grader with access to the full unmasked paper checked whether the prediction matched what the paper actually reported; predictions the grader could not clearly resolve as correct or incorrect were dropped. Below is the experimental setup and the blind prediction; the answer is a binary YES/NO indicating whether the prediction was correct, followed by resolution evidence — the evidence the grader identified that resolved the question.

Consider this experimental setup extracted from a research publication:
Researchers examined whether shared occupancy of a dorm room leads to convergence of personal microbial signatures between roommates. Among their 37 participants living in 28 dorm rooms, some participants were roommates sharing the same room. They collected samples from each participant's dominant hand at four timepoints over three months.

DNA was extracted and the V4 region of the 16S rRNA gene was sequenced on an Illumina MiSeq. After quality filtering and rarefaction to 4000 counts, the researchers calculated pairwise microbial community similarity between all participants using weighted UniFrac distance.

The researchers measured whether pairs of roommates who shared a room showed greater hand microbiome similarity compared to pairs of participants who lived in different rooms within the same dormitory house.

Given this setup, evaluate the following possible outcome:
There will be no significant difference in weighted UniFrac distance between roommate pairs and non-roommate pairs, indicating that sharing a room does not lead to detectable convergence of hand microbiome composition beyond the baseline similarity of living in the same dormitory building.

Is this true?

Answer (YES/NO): NO